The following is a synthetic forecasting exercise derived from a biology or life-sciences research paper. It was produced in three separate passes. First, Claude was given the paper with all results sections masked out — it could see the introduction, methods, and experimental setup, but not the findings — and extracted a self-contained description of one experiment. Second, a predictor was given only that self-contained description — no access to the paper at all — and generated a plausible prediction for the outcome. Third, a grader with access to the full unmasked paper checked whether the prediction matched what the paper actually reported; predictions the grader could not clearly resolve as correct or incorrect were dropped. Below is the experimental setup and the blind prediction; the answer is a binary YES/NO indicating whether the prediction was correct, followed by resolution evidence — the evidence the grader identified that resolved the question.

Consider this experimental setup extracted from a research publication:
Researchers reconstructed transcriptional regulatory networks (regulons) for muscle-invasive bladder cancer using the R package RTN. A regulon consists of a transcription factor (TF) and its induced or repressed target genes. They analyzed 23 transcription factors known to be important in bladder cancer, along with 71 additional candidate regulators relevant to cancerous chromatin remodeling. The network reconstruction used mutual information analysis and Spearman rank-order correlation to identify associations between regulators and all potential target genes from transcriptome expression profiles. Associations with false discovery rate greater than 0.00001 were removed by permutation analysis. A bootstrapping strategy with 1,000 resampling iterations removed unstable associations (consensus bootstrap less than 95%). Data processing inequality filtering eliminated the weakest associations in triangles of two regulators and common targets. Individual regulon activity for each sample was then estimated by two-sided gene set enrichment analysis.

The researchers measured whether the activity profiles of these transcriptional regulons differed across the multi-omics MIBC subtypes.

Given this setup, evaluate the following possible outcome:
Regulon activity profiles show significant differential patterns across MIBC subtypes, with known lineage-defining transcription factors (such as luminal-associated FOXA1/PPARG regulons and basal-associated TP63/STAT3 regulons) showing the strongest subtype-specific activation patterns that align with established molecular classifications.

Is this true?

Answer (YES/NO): NO